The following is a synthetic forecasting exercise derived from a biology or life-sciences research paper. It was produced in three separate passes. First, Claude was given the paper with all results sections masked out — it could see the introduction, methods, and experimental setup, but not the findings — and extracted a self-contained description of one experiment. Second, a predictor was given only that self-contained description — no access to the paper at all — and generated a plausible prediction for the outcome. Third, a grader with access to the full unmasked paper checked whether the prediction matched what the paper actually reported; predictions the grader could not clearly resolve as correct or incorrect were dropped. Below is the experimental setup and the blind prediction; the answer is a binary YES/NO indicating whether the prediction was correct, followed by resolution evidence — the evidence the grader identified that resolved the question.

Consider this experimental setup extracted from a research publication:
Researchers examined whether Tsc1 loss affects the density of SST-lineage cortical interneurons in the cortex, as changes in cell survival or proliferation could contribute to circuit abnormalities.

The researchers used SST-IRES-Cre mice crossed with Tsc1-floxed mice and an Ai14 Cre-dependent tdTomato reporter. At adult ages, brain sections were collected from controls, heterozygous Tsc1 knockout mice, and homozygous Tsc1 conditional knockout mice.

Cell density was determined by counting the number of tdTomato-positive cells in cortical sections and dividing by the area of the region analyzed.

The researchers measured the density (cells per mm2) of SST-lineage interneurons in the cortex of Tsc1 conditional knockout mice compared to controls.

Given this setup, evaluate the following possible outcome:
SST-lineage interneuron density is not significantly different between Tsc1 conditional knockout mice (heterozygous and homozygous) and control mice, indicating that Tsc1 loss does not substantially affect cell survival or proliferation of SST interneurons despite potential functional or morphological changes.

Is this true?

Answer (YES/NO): YES